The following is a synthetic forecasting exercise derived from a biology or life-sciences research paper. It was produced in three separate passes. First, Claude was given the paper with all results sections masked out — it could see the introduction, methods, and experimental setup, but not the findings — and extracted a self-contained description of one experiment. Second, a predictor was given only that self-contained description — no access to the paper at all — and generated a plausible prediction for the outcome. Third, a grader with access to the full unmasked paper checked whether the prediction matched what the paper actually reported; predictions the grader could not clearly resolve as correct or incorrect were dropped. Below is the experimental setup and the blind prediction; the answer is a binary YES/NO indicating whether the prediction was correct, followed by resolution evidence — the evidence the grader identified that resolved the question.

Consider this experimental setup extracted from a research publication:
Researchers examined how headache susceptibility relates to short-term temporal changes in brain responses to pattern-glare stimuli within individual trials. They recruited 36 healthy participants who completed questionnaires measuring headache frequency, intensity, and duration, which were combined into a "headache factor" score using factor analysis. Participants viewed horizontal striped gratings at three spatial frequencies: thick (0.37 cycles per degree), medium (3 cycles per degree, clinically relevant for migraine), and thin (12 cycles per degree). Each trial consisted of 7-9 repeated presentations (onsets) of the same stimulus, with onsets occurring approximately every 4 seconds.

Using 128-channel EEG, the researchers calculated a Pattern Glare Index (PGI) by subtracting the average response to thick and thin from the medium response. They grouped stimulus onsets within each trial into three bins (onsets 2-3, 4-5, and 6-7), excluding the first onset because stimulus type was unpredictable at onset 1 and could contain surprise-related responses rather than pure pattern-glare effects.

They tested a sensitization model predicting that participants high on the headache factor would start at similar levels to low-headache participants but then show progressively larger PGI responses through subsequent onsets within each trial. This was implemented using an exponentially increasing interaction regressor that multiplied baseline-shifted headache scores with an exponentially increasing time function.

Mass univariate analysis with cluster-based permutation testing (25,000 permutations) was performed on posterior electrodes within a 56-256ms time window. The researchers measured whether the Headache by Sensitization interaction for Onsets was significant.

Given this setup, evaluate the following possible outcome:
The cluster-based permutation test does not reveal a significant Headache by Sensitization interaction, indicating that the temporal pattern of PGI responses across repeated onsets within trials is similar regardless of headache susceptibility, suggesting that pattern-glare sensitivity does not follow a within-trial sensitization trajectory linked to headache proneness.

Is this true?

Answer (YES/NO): NO